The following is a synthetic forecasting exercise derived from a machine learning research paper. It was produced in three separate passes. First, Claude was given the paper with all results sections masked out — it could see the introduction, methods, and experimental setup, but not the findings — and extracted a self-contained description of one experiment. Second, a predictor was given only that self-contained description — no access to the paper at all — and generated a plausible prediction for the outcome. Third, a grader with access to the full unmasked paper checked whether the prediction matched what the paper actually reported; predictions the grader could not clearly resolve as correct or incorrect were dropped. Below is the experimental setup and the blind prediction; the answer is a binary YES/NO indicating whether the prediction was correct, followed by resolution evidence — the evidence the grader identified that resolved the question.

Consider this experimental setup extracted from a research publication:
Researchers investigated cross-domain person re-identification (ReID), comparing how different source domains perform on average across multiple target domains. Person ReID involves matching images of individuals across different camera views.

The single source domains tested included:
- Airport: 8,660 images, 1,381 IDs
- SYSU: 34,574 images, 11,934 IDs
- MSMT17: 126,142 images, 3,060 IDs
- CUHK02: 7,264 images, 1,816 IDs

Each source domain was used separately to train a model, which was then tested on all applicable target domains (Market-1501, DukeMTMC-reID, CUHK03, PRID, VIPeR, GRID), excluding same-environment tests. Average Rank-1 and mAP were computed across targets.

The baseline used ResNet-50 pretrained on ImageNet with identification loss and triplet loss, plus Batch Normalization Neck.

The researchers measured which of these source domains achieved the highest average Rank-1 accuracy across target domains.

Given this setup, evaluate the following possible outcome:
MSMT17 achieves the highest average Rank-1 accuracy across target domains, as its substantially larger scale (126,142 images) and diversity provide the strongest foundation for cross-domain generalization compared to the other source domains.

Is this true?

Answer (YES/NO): NO